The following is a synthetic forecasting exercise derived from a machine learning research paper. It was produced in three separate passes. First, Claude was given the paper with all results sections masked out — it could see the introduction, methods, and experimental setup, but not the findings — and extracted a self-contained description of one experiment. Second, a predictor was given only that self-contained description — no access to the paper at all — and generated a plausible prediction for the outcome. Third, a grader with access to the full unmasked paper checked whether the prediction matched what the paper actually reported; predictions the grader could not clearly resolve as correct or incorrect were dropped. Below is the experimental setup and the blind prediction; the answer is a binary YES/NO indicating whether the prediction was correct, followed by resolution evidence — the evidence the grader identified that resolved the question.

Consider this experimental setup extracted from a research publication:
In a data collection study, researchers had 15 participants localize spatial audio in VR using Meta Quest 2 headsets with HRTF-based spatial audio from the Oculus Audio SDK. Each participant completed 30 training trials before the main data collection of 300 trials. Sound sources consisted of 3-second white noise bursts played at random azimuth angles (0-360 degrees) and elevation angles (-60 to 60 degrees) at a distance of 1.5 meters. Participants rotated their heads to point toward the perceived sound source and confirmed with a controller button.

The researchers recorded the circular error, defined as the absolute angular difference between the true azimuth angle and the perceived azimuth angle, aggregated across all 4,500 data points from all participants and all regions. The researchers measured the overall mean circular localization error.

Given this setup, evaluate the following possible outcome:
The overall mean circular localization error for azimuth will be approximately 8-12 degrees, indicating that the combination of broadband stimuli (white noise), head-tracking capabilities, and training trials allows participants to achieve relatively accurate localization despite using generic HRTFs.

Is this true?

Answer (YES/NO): NO